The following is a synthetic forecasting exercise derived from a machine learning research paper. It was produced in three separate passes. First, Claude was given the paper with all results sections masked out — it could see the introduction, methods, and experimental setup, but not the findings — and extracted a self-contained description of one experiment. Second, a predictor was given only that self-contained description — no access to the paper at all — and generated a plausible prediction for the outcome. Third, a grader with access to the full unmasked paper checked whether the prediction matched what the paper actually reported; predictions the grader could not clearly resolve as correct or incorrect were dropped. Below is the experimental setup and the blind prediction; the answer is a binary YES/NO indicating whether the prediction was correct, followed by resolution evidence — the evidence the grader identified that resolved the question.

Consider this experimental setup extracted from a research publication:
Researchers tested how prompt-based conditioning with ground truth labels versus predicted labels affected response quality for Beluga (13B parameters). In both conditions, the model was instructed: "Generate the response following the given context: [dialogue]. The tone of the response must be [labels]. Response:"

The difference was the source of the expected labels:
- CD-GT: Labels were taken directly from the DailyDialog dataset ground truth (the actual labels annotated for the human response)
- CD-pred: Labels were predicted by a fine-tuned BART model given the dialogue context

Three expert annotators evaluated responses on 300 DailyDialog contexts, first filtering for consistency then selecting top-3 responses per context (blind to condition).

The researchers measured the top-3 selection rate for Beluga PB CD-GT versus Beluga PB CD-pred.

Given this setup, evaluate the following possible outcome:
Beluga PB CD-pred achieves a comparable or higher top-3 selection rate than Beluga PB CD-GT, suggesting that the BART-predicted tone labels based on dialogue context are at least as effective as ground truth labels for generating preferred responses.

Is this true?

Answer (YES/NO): YES